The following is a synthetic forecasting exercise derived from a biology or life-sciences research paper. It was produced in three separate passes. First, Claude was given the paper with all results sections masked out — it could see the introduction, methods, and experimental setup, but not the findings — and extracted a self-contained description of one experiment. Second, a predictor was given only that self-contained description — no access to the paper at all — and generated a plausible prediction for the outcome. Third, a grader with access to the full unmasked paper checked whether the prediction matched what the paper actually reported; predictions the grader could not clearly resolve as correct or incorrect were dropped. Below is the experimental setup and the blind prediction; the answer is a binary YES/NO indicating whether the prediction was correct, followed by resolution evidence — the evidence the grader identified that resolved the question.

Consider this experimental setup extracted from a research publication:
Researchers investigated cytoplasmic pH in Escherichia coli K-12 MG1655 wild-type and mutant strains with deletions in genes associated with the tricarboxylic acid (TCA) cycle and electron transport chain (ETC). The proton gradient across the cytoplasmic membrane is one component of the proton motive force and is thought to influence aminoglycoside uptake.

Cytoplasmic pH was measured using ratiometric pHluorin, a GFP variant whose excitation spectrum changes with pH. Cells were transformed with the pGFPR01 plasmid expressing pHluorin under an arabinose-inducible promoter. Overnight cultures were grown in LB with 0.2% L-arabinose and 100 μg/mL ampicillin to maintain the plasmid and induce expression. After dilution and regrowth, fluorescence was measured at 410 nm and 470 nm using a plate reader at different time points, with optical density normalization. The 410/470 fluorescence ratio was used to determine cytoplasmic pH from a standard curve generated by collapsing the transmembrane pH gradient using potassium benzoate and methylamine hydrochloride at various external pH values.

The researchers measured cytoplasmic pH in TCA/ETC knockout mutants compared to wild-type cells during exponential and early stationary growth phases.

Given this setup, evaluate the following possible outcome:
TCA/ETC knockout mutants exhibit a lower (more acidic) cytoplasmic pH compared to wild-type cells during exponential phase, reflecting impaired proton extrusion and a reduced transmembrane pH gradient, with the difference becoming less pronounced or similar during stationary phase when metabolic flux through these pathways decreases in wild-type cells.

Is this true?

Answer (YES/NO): NO